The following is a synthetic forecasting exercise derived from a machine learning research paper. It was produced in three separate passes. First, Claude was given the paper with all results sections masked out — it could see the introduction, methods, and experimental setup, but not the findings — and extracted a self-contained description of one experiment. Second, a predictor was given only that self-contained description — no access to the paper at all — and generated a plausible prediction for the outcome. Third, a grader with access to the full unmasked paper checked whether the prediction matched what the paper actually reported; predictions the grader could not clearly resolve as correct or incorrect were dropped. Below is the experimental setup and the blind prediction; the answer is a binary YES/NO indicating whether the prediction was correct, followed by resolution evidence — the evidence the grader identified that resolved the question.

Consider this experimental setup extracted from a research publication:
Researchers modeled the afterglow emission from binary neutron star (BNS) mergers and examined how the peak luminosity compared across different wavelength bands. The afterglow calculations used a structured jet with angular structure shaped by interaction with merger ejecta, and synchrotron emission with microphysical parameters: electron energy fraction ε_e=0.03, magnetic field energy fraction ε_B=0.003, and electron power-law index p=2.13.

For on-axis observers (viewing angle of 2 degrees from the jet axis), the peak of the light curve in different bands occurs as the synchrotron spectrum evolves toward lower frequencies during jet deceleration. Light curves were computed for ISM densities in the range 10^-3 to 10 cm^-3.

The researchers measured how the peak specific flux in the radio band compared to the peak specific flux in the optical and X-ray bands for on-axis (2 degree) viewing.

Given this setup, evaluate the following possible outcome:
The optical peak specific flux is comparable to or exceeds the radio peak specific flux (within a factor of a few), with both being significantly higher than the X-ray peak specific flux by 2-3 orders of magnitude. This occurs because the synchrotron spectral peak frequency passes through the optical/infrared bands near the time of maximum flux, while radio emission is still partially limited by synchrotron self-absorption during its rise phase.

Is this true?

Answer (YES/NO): NO